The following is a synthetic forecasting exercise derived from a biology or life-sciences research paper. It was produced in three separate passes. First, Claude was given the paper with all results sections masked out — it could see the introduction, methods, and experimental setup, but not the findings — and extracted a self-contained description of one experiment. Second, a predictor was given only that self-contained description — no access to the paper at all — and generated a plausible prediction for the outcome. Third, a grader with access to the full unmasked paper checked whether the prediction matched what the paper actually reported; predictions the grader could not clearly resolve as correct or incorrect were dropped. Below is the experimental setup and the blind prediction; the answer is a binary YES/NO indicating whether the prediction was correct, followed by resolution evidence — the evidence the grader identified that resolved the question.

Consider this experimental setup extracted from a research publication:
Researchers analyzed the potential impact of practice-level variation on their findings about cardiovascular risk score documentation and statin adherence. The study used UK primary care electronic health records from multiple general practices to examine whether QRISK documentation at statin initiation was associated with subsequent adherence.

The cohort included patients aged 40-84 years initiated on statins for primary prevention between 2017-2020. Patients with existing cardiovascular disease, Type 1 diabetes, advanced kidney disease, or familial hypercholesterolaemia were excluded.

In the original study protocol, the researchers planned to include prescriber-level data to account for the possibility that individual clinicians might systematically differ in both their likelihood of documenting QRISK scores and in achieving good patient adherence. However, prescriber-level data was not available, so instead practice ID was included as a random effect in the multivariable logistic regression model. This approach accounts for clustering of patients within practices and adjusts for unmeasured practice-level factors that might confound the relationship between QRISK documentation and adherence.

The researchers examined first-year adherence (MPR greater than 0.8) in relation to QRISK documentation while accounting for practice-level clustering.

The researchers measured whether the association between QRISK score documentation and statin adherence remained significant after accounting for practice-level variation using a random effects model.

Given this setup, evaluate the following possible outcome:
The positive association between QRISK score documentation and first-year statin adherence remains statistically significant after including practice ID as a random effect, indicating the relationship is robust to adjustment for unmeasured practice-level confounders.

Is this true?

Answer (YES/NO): YES